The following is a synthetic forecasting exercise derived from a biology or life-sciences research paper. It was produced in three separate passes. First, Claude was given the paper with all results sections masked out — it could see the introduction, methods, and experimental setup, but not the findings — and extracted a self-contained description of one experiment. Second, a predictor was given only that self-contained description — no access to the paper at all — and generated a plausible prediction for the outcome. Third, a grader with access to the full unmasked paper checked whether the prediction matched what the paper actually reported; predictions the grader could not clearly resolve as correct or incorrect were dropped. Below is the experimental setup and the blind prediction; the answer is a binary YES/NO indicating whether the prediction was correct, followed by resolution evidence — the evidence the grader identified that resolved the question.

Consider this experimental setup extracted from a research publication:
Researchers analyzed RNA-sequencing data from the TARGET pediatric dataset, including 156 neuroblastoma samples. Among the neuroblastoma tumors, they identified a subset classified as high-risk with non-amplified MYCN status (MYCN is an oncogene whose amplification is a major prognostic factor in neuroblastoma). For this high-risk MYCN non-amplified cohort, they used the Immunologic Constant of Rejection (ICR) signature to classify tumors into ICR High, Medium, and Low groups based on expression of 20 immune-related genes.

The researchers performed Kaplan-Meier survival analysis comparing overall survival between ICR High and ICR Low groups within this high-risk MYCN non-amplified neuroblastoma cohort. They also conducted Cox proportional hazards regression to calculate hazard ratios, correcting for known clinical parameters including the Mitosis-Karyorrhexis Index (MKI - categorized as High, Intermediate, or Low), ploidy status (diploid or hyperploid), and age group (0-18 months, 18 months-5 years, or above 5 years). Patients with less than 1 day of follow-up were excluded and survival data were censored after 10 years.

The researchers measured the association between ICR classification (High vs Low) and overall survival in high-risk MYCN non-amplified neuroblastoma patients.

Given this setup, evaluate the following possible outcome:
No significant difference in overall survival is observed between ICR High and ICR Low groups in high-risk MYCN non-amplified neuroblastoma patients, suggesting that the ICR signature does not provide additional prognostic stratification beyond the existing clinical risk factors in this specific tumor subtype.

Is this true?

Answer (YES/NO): NO